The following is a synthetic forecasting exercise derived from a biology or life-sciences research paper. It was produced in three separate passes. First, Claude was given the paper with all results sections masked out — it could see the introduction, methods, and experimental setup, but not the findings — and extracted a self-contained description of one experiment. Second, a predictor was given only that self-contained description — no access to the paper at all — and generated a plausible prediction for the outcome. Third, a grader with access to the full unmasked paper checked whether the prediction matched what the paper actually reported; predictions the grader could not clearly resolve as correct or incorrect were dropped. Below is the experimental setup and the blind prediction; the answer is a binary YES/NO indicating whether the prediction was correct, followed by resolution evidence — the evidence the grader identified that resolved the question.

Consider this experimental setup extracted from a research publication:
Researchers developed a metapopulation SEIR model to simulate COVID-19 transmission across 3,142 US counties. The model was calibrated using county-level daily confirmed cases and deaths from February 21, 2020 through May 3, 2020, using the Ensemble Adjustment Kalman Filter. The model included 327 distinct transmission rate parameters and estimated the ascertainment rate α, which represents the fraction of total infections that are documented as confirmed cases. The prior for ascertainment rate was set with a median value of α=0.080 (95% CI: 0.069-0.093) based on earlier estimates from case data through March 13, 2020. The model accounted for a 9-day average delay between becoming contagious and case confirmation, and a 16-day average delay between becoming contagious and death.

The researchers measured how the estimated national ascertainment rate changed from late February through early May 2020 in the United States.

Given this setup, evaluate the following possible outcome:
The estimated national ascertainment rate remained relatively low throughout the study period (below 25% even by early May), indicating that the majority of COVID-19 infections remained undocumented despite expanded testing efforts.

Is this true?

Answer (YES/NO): YES